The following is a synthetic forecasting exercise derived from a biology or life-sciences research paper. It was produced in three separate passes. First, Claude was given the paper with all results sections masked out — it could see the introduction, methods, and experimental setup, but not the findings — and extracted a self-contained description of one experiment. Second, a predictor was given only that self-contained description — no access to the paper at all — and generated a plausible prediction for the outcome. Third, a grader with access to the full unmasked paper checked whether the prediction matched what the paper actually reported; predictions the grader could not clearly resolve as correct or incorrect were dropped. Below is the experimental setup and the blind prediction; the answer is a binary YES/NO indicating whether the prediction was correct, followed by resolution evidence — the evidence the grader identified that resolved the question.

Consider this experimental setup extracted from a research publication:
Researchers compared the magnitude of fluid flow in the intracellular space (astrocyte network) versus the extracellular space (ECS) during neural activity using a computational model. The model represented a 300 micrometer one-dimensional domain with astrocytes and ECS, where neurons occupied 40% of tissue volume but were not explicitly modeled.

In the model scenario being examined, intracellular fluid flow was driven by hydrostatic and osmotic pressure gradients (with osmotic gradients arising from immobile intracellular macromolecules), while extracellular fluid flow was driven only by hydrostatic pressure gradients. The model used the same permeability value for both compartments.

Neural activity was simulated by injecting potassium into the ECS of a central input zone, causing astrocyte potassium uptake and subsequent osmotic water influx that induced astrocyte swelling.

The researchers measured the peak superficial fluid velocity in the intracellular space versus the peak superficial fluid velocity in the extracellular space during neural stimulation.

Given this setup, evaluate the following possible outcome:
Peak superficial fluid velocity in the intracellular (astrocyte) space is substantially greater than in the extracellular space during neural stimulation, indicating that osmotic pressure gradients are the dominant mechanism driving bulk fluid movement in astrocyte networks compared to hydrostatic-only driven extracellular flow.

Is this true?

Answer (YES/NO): NO